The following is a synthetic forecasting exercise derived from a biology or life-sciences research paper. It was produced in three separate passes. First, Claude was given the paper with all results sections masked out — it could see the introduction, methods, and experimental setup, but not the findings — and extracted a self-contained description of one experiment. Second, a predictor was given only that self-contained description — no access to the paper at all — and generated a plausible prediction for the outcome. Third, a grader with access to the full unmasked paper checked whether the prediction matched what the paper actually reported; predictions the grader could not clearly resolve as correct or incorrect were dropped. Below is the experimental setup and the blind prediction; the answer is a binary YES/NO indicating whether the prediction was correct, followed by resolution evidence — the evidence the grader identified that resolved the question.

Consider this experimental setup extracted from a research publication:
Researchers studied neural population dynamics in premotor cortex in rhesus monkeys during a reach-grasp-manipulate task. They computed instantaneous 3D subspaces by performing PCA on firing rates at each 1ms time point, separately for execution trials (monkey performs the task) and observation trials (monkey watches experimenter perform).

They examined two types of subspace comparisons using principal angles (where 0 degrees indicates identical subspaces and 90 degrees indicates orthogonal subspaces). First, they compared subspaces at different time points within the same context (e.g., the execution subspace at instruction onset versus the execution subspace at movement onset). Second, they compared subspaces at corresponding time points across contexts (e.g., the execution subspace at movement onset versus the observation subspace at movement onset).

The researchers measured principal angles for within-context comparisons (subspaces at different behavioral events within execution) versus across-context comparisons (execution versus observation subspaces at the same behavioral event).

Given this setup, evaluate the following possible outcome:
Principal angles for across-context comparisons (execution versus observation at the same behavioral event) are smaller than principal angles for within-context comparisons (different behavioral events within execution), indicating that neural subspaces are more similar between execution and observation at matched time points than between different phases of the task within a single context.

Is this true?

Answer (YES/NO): NO